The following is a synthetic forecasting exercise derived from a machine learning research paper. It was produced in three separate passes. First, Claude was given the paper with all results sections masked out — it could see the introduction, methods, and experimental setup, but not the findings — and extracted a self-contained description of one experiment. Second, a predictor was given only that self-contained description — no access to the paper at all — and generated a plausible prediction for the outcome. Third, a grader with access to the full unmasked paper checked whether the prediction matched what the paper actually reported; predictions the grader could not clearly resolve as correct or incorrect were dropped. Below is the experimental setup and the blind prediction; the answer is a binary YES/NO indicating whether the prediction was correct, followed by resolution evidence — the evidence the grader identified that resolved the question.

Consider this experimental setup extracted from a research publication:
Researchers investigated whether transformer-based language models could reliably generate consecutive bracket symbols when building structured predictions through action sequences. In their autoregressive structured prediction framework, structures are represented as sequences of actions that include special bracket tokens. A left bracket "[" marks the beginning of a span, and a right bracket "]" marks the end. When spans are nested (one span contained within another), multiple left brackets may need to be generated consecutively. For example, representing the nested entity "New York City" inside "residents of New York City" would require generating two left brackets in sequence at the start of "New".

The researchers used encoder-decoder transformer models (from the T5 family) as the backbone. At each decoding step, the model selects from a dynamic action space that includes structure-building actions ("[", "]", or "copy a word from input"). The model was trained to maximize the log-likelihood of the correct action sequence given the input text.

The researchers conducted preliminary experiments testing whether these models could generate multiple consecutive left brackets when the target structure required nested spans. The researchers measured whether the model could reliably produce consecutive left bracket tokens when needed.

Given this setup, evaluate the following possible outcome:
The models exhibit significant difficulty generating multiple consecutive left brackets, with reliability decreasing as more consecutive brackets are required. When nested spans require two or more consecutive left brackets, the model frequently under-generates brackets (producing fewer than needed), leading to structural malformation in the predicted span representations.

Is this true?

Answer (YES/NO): NO